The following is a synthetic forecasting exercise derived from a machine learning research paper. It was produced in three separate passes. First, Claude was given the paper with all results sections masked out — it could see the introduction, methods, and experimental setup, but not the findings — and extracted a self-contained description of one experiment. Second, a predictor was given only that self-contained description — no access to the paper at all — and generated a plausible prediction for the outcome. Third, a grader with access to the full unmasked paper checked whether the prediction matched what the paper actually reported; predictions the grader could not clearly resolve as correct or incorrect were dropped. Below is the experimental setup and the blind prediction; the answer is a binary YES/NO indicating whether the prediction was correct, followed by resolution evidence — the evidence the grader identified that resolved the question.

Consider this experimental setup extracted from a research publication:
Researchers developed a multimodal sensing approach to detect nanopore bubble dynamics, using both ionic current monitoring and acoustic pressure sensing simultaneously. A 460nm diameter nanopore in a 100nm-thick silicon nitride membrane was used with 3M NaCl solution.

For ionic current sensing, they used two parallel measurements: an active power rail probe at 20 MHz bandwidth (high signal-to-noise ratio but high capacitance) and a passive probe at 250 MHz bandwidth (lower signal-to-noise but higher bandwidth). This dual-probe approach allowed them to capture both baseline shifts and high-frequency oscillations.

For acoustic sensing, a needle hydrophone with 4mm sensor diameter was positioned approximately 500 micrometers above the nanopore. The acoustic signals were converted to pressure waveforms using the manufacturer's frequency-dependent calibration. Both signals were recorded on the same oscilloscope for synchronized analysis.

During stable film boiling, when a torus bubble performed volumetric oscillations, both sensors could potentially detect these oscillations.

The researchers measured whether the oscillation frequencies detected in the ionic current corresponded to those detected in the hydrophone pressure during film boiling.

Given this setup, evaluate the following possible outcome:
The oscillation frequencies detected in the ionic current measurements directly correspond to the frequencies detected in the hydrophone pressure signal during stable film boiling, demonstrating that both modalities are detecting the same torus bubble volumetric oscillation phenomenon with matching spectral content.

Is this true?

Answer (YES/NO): YES